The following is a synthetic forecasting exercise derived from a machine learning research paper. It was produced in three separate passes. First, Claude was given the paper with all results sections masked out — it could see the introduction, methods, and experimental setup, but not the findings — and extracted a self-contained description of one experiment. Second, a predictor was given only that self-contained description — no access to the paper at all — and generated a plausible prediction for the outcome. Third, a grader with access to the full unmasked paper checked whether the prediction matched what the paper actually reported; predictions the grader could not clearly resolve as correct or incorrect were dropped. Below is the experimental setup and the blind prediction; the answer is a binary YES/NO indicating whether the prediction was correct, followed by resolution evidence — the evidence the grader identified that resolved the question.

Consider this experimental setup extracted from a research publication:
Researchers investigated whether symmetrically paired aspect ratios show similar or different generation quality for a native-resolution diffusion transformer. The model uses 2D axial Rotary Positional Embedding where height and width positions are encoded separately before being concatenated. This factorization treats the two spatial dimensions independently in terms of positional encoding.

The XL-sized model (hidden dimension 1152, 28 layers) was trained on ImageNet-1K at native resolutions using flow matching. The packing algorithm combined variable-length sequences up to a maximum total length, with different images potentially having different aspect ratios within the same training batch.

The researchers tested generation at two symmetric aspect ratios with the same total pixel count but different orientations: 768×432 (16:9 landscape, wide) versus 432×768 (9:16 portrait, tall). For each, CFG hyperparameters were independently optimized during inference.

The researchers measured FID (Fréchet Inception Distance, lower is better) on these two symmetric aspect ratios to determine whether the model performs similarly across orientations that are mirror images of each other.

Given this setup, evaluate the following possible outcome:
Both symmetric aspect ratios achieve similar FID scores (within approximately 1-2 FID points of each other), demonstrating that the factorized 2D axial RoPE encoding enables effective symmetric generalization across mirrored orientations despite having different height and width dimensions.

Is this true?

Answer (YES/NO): YES